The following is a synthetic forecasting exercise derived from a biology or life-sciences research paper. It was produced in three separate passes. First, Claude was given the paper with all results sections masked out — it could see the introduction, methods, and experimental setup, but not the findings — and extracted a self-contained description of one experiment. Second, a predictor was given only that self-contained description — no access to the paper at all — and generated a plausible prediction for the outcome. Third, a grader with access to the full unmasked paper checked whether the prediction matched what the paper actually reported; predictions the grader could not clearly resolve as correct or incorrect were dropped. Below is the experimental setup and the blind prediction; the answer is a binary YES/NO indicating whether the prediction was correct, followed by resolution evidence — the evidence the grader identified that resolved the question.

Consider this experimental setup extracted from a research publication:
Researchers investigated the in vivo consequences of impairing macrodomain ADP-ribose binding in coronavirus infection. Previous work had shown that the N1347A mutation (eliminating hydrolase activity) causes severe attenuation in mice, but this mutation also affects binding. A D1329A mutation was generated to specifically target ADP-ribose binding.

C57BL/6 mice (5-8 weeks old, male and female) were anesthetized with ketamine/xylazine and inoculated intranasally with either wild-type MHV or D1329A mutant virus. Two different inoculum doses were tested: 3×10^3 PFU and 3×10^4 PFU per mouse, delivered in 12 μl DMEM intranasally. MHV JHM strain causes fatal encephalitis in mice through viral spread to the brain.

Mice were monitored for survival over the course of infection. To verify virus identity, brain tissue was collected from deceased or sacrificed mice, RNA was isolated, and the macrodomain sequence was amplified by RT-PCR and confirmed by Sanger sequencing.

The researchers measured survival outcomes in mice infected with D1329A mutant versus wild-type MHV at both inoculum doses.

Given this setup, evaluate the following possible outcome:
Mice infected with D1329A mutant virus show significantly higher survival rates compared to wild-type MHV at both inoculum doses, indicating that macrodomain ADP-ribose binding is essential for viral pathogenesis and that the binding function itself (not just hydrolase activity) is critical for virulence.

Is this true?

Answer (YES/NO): NO